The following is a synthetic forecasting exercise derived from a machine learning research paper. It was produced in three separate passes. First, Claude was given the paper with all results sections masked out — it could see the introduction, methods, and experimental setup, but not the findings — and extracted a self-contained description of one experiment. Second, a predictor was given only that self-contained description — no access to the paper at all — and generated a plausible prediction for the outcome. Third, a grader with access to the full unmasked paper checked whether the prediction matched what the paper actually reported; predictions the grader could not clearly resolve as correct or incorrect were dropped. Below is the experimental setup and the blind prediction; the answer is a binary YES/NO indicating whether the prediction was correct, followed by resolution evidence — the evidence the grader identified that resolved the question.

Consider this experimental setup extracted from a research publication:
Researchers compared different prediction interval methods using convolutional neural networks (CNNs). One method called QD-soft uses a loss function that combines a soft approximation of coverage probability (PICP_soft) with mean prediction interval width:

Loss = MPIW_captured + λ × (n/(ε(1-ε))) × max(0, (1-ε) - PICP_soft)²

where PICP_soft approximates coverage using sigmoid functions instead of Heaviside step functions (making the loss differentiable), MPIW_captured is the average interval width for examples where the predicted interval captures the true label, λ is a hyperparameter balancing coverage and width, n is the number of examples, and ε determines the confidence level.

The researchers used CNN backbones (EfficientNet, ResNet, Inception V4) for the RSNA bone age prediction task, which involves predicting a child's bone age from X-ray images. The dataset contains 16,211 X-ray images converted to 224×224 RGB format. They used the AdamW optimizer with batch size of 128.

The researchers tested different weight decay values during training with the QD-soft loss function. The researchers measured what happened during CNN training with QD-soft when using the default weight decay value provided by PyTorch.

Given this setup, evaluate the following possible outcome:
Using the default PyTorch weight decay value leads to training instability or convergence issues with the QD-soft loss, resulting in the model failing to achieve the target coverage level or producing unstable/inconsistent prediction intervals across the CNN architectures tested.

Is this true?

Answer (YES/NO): YES